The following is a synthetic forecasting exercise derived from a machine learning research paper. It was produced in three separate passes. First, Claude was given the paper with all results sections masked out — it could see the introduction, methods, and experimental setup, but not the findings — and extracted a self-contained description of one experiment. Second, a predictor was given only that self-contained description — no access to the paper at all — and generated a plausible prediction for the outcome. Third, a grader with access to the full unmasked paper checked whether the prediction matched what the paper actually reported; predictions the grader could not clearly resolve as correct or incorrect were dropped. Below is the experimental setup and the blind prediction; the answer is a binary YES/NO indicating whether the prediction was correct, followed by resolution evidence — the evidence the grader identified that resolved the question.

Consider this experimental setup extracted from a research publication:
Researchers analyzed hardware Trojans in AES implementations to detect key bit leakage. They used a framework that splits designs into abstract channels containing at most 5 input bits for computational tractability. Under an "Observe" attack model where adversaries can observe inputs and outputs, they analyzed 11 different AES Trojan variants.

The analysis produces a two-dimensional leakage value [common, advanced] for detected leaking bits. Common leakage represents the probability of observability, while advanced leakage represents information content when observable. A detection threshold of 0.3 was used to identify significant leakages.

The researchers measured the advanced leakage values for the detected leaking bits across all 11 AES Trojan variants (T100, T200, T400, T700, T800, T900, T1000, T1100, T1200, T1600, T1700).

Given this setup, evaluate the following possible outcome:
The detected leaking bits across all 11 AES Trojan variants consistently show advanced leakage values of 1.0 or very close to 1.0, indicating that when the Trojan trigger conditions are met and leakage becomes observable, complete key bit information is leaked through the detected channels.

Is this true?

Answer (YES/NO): YES